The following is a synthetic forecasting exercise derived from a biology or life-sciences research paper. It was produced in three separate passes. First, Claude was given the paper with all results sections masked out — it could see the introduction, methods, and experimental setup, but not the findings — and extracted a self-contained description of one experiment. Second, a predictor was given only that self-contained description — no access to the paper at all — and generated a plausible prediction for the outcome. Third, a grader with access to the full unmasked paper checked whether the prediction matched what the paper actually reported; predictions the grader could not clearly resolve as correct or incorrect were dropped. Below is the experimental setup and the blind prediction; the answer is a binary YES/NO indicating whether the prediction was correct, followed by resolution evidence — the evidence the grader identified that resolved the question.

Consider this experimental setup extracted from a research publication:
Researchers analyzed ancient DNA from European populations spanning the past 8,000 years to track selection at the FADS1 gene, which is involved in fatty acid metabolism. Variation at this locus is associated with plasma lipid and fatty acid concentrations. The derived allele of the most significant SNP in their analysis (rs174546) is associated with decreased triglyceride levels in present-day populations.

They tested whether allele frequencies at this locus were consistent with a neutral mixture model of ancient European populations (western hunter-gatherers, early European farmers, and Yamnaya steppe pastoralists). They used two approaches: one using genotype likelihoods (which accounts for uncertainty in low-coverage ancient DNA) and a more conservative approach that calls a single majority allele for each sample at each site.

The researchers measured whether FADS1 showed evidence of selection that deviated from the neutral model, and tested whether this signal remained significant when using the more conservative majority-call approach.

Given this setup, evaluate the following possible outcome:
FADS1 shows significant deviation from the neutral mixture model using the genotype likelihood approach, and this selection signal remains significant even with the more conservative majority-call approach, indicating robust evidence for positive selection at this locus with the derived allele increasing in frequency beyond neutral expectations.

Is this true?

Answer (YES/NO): NO